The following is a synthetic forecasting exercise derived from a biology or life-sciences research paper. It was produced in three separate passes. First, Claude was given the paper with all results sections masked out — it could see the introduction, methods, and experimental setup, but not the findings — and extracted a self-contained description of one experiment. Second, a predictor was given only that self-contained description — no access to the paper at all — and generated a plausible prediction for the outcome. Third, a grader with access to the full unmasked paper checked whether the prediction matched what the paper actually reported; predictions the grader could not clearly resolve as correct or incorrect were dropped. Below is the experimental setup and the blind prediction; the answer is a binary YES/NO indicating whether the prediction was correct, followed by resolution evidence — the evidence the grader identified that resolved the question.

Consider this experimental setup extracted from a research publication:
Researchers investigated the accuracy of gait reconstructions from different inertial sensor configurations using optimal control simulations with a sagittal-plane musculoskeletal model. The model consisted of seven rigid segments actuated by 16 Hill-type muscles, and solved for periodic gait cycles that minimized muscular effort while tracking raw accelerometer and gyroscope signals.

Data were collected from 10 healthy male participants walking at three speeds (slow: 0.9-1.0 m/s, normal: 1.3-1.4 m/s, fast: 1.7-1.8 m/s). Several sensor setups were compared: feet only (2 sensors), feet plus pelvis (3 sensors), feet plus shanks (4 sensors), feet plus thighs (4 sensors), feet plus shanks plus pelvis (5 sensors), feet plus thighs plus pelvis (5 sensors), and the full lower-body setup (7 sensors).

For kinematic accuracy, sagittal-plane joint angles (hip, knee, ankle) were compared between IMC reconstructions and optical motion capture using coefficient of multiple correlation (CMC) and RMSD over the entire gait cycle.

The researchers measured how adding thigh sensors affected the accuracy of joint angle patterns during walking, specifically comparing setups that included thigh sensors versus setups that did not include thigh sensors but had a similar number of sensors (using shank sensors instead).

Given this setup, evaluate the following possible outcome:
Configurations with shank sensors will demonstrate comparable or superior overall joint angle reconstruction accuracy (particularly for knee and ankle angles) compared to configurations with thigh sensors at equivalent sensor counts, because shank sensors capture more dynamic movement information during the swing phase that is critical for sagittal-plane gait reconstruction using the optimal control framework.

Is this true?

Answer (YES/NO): NO